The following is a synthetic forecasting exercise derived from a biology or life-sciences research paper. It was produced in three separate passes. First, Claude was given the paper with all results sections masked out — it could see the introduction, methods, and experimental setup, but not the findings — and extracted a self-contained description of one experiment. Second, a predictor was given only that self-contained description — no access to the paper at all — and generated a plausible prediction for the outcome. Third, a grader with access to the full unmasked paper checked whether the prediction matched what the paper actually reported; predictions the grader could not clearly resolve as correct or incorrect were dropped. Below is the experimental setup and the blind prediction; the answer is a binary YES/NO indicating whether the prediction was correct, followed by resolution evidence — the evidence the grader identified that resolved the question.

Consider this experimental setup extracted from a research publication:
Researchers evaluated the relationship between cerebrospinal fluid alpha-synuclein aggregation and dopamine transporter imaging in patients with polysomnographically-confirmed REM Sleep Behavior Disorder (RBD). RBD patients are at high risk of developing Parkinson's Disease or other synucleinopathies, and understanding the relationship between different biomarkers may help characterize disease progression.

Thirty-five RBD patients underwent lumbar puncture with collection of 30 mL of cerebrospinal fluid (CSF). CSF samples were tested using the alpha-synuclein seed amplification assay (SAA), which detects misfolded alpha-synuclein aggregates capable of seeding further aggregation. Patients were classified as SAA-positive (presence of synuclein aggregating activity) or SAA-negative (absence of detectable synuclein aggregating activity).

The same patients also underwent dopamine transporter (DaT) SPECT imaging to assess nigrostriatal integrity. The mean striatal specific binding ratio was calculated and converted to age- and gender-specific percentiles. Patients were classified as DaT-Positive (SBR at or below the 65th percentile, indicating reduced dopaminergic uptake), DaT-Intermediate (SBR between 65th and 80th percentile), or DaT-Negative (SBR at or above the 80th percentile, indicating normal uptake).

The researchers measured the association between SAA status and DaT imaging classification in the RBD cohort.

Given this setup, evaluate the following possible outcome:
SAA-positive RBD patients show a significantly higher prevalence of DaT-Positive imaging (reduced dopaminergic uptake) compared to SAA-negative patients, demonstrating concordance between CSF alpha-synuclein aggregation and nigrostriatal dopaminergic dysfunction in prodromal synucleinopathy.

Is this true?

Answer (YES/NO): NO